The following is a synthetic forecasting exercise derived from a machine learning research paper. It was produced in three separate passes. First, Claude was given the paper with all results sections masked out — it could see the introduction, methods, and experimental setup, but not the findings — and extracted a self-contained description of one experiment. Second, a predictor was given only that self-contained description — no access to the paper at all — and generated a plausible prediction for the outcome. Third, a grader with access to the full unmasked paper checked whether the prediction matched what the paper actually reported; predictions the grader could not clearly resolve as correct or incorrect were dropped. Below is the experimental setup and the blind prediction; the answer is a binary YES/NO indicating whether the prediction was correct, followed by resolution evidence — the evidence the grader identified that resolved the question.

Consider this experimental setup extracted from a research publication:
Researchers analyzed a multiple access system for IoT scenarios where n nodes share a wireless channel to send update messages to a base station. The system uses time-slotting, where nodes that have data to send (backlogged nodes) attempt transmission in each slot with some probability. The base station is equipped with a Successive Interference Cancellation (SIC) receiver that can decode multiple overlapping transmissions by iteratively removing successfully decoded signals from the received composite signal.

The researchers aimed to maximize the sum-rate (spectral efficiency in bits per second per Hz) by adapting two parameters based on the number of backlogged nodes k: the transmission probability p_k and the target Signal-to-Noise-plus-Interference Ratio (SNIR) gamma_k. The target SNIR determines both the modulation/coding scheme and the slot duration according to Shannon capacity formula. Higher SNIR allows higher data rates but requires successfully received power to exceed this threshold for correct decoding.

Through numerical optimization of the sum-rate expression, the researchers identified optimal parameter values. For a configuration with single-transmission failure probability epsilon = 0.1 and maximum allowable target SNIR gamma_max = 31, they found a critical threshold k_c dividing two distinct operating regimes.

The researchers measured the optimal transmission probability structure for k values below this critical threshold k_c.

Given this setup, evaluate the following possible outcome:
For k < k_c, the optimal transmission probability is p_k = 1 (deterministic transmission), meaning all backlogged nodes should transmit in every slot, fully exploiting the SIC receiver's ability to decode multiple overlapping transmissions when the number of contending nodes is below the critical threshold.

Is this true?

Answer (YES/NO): NO